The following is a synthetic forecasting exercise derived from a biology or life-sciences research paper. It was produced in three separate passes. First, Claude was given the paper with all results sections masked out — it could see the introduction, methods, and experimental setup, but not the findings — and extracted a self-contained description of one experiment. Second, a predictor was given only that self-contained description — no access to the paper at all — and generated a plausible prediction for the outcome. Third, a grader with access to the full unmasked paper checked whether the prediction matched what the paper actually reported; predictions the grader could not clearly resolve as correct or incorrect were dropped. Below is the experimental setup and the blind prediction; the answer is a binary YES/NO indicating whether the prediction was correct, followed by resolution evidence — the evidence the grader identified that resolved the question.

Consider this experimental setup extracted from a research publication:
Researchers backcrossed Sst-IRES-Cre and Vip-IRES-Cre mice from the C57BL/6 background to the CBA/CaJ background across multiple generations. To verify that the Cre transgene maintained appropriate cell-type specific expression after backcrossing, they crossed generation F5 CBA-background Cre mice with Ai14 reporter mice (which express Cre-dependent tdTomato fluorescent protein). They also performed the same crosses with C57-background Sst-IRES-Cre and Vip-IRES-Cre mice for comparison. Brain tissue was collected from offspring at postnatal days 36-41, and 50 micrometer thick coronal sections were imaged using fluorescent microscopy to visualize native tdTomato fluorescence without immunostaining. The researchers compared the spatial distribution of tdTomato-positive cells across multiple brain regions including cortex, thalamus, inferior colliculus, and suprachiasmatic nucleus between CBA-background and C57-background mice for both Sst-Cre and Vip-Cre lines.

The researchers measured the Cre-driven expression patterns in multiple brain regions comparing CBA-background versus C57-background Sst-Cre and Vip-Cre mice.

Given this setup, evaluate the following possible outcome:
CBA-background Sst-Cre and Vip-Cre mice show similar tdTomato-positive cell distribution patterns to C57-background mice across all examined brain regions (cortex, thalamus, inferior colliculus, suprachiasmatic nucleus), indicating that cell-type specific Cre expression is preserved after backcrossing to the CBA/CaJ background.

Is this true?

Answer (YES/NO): YES